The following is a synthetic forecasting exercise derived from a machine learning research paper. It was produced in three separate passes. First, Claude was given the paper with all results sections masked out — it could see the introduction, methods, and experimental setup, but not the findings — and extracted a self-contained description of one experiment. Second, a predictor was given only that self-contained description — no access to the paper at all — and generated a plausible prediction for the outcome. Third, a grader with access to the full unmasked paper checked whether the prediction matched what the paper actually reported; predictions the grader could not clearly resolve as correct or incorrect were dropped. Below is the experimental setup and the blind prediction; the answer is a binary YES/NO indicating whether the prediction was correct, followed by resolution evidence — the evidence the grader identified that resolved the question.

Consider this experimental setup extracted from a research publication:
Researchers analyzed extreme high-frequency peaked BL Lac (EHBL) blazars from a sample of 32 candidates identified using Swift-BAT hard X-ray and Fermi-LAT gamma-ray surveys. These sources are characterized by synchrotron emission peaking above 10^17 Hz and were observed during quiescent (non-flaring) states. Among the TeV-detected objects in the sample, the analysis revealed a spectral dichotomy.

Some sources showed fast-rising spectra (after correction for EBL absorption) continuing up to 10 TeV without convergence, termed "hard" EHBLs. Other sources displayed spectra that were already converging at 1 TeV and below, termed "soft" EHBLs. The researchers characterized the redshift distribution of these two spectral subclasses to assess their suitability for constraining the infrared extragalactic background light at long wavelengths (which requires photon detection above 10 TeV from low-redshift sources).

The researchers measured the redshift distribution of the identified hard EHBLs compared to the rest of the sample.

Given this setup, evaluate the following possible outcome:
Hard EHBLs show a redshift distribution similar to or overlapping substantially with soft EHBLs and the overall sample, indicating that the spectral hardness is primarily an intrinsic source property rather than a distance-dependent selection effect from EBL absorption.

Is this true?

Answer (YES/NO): NO